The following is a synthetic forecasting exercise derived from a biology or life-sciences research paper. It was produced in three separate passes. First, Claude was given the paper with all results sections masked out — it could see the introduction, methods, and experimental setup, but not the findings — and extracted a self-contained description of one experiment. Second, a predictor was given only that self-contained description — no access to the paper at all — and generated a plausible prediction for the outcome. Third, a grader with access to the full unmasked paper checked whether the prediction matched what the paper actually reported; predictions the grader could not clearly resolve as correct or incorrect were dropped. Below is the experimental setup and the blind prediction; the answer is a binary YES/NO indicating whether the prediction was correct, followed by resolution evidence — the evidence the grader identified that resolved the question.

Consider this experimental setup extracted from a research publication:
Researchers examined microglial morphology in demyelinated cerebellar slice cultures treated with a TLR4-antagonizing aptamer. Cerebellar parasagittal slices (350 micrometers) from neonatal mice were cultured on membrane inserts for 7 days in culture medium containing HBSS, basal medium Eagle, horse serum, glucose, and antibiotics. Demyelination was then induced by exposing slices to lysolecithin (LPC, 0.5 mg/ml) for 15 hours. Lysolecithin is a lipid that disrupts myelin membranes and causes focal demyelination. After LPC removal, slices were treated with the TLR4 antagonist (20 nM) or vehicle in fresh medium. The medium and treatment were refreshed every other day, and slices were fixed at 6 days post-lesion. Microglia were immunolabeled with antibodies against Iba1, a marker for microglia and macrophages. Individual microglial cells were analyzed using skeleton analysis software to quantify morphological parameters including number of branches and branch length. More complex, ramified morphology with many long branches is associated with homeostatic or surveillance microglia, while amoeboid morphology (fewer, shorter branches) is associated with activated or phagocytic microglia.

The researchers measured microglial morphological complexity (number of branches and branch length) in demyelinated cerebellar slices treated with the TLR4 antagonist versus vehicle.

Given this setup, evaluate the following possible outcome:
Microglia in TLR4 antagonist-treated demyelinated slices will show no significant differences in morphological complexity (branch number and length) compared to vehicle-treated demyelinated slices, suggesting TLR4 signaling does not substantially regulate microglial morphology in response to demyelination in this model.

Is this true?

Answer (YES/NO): NO